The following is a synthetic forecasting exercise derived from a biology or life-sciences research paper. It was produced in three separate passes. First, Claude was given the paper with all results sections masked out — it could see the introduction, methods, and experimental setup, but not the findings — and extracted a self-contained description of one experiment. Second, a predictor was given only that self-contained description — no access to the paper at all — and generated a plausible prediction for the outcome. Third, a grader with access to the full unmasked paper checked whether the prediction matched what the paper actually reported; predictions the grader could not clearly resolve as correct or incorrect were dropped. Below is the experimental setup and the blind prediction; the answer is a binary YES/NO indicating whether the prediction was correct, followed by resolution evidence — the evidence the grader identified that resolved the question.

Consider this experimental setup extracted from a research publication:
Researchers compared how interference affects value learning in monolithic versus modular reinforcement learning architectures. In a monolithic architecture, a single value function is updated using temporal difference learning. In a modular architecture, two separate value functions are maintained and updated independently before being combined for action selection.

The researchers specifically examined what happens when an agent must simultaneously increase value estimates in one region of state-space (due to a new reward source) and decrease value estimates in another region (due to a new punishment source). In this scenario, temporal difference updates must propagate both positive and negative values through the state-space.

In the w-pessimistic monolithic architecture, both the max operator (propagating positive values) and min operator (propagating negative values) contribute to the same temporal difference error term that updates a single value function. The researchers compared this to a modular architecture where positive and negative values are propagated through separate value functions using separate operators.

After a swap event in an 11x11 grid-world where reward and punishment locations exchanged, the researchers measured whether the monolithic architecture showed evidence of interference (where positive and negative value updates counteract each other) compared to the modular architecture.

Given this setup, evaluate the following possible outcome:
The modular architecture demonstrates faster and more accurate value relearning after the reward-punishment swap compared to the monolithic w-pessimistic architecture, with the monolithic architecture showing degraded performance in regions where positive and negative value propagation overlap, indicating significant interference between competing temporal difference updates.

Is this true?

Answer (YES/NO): YES